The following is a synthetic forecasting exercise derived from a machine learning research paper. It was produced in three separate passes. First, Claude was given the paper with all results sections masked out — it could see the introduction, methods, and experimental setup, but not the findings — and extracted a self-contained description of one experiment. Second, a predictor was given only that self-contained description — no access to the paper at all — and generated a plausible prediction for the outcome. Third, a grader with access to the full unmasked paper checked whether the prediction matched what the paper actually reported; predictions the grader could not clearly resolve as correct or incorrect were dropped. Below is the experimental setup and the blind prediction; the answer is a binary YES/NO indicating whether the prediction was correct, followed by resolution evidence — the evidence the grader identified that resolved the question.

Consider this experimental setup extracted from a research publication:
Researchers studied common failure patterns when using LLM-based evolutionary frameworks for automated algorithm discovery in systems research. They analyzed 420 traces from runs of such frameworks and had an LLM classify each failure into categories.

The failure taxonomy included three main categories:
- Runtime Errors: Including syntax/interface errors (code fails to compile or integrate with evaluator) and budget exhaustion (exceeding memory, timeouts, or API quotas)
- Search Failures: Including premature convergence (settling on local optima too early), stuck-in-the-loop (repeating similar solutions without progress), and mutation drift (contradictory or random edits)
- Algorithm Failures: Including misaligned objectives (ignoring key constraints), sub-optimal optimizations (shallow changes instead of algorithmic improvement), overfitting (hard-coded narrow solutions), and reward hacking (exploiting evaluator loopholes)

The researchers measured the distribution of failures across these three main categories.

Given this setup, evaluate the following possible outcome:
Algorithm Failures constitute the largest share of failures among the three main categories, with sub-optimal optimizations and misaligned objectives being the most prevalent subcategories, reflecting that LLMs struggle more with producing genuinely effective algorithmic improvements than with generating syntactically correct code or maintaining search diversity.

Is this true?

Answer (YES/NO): NO